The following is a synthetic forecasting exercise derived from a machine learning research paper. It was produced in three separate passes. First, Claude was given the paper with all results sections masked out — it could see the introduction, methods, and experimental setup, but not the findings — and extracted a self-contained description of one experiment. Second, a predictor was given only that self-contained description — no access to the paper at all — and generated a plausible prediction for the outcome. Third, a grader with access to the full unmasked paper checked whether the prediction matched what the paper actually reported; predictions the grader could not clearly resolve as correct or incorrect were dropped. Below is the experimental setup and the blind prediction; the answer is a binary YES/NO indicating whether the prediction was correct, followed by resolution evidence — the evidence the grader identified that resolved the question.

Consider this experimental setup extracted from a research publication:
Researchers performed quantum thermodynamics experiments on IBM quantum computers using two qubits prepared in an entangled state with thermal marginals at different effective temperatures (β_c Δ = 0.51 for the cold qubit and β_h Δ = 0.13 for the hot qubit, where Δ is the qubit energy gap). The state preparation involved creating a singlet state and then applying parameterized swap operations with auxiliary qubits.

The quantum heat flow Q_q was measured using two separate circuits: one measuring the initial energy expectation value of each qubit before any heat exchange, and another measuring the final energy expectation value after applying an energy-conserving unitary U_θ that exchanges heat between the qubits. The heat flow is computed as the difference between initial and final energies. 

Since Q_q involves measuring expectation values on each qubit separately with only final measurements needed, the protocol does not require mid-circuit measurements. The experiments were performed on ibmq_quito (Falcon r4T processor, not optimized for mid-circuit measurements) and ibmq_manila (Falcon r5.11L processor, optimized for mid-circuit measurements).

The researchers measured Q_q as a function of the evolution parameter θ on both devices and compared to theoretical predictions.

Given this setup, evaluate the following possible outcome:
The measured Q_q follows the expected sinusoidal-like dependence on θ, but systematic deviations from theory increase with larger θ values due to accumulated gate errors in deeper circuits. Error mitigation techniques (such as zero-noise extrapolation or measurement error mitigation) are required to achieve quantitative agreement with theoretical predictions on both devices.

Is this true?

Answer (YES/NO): NO